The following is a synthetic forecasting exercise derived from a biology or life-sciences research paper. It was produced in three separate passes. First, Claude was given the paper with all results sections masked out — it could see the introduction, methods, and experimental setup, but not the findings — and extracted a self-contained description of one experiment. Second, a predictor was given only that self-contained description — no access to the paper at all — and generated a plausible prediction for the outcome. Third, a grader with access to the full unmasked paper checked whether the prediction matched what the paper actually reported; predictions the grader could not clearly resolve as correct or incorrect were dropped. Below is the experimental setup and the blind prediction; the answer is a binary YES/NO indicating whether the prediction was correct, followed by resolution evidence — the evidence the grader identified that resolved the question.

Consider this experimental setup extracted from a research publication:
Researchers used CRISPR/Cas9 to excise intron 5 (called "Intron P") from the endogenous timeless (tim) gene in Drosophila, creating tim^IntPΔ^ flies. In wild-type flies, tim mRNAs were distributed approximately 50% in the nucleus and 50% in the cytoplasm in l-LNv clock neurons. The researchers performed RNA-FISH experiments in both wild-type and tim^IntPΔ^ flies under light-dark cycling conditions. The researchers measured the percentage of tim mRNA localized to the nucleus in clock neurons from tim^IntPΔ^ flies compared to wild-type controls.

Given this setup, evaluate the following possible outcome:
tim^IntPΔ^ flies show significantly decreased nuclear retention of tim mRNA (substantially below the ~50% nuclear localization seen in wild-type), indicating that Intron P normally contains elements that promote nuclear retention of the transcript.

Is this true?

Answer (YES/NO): YES